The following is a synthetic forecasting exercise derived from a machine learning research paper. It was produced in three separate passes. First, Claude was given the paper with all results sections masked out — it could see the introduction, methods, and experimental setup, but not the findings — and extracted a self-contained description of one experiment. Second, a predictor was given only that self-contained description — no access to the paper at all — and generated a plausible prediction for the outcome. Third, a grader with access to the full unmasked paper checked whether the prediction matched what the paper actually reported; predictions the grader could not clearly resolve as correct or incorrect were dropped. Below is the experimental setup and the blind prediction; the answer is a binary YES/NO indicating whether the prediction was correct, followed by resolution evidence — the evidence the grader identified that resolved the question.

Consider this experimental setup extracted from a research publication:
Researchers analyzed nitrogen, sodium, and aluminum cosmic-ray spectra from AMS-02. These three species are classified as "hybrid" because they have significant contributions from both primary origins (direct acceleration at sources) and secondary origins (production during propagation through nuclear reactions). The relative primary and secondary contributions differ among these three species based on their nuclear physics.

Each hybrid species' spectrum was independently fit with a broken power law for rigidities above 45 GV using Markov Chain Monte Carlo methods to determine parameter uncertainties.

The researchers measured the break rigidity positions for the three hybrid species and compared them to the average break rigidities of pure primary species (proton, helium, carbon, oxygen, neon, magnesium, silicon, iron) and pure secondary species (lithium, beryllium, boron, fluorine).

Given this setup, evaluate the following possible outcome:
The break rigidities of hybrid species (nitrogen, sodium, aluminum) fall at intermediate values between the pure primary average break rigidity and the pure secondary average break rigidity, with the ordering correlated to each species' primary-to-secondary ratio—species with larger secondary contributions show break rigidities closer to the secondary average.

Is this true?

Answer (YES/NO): NO